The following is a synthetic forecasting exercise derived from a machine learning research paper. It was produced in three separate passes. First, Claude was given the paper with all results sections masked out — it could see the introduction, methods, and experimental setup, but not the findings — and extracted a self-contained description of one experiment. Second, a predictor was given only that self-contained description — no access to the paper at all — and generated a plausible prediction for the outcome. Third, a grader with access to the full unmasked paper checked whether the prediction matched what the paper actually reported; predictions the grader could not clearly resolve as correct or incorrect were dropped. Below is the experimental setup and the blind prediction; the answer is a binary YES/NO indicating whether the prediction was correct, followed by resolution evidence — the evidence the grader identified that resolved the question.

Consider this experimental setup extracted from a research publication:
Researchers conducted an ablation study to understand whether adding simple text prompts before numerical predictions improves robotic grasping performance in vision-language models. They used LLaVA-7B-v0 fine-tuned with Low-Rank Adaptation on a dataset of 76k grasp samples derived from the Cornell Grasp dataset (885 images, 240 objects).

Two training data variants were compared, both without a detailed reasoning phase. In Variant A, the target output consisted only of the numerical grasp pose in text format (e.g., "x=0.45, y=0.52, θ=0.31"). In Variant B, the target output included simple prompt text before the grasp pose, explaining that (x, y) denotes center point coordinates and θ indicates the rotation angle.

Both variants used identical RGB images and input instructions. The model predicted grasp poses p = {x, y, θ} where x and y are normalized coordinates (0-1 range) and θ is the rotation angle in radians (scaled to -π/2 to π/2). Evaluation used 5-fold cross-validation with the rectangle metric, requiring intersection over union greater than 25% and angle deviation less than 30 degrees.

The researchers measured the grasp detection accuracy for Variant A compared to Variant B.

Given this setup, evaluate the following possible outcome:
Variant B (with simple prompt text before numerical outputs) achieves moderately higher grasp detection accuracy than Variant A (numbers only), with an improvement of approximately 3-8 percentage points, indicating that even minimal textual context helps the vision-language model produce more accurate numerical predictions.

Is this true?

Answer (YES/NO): NO